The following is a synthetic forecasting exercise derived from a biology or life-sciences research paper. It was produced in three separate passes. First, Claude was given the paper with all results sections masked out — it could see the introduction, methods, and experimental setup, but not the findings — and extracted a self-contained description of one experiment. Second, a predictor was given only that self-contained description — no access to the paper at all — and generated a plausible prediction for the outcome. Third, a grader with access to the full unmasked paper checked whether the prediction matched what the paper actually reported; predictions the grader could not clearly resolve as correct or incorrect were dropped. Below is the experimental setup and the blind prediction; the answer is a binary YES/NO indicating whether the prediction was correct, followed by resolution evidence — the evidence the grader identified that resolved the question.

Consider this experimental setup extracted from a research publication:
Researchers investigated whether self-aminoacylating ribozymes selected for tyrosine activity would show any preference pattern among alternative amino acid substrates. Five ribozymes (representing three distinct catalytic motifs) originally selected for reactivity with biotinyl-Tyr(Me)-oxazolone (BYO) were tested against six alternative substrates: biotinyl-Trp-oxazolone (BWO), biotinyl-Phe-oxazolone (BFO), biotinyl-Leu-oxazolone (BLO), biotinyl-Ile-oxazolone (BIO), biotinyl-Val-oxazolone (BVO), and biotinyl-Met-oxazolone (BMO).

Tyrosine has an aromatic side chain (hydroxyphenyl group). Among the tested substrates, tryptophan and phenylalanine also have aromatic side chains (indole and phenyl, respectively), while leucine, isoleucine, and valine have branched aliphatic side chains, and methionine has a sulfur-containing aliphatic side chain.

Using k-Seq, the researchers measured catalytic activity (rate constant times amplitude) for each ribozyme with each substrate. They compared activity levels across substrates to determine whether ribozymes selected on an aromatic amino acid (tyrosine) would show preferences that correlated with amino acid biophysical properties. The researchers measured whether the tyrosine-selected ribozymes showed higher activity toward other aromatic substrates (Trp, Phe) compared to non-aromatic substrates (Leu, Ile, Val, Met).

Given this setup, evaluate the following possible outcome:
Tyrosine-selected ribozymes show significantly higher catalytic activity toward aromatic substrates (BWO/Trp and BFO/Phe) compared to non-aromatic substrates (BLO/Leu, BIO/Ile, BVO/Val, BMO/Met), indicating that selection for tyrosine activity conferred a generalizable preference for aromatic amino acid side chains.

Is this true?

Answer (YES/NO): YES